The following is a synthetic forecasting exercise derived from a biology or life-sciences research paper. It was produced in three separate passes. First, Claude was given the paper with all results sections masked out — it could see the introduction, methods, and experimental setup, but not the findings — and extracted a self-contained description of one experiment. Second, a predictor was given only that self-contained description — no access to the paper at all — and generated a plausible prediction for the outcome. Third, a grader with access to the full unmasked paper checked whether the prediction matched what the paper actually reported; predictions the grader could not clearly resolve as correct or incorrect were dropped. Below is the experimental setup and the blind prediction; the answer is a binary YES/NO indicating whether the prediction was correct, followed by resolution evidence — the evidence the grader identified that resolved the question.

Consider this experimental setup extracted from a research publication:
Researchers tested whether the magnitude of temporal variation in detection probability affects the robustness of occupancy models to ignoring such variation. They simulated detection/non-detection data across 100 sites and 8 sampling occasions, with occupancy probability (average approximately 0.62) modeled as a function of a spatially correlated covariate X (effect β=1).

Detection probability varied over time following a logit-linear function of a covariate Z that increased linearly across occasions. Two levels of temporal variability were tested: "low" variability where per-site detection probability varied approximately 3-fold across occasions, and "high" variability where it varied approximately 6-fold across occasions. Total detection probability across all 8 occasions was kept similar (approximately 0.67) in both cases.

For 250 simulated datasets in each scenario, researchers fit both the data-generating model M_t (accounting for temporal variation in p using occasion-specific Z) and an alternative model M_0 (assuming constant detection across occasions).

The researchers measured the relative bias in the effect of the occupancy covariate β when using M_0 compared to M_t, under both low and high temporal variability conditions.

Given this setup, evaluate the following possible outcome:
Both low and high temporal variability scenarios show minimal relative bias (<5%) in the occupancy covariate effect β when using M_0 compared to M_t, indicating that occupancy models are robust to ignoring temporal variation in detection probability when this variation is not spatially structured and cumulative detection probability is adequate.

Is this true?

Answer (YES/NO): NO